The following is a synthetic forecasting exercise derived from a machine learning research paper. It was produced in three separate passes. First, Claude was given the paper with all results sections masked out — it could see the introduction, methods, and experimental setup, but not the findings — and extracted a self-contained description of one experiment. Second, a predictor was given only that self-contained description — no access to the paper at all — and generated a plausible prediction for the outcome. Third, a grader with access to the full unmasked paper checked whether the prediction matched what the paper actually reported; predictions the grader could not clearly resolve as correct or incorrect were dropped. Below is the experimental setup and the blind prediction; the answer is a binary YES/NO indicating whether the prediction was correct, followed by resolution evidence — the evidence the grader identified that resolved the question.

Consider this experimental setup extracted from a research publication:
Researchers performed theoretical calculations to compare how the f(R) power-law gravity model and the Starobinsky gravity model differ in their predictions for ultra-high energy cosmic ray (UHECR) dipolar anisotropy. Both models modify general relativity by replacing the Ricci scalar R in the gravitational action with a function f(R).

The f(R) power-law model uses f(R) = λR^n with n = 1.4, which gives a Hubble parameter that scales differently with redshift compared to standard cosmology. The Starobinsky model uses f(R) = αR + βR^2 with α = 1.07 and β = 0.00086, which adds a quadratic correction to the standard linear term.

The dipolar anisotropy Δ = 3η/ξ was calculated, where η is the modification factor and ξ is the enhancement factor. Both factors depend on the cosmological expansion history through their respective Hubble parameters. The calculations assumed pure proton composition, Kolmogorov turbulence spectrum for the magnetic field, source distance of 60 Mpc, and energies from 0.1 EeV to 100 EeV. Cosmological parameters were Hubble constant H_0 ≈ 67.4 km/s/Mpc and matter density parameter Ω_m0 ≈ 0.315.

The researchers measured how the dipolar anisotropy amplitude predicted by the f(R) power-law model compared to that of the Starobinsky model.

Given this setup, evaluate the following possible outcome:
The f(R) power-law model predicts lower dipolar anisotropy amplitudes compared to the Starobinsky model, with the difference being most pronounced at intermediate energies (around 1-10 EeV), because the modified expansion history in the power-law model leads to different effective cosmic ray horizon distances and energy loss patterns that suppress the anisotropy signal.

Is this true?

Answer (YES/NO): NO